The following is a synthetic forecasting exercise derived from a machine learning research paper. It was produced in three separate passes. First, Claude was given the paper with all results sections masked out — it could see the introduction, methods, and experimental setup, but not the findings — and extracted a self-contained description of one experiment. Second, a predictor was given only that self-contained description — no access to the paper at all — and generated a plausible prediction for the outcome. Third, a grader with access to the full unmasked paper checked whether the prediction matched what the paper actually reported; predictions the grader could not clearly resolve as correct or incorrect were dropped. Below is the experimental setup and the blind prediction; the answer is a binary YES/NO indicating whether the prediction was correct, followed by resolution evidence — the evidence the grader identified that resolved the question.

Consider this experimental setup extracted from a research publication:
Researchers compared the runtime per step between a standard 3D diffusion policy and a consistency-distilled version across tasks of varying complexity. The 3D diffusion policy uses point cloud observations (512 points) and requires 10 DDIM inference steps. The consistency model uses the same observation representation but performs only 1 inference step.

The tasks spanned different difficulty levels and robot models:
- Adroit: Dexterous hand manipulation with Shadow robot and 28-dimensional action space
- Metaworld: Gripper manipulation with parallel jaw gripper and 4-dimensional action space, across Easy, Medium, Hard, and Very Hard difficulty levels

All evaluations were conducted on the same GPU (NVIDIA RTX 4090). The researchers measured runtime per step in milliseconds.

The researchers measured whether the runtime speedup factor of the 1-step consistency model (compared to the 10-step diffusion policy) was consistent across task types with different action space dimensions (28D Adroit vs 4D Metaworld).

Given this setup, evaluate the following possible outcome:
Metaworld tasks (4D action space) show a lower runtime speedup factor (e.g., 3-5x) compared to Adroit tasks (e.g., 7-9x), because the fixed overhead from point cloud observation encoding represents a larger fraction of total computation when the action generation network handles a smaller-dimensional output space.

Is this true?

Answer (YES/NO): NO